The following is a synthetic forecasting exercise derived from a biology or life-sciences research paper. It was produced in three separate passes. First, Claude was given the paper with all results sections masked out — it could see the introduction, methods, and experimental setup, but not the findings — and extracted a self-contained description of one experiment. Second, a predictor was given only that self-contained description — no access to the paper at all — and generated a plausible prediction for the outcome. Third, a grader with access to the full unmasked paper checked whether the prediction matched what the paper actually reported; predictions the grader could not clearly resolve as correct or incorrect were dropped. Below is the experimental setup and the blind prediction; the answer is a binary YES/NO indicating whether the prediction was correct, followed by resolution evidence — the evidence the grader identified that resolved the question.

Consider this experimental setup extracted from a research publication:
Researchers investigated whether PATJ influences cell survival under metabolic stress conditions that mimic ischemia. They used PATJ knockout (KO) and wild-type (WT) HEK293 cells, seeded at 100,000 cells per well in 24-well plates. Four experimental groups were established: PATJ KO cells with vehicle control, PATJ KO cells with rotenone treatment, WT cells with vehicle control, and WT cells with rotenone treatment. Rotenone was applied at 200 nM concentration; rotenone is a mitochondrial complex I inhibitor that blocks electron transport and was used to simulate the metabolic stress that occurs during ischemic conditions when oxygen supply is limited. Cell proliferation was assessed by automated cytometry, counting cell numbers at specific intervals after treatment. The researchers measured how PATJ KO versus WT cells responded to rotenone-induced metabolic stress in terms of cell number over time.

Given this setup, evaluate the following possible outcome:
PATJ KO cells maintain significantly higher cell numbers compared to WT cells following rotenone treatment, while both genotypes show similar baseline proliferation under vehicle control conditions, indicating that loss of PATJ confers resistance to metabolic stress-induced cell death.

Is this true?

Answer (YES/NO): NO